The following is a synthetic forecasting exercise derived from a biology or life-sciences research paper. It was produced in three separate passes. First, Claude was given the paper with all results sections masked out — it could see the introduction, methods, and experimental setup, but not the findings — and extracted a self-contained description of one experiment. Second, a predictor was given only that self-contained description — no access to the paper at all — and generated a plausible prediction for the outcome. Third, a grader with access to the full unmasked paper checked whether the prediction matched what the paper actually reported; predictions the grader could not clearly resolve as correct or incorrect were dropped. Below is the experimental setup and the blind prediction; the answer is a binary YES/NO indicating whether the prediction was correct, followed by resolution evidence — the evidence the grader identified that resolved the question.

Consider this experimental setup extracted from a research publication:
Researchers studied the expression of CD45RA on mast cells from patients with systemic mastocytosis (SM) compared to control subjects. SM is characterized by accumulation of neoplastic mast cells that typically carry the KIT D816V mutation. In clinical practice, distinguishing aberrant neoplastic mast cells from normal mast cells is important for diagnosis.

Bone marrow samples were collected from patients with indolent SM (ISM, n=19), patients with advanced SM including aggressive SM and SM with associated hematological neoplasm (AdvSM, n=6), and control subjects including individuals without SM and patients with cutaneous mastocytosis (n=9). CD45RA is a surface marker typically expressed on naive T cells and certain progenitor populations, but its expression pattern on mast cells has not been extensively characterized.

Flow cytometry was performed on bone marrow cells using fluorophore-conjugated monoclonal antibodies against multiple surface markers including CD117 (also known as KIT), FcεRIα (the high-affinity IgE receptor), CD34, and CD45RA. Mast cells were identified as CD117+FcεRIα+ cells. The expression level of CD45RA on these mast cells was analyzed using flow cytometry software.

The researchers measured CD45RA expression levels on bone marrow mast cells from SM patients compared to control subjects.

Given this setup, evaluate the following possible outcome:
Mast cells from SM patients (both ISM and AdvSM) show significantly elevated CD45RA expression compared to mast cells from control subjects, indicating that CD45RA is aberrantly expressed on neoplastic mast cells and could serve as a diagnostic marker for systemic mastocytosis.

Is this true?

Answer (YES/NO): YES